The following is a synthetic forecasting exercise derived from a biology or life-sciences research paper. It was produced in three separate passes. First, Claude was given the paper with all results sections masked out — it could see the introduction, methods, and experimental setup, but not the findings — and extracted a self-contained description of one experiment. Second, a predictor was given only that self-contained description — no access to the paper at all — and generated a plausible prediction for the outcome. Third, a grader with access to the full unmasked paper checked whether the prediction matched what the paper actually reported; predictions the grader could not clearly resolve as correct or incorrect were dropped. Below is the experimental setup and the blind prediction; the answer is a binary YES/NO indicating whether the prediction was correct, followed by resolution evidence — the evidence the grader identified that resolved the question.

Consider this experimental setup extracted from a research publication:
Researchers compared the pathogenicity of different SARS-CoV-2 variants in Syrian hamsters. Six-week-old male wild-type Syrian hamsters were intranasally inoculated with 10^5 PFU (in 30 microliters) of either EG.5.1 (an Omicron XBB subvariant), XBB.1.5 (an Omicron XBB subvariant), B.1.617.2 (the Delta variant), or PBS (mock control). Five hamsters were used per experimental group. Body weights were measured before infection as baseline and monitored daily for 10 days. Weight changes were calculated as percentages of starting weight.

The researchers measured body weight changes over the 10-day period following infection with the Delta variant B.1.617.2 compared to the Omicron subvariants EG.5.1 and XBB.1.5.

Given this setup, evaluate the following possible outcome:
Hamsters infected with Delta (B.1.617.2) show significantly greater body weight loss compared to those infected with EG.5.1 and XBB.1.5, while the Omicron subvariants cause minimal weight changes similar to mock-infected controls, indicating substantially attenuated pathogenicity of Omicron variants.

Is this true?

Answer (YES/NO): YES